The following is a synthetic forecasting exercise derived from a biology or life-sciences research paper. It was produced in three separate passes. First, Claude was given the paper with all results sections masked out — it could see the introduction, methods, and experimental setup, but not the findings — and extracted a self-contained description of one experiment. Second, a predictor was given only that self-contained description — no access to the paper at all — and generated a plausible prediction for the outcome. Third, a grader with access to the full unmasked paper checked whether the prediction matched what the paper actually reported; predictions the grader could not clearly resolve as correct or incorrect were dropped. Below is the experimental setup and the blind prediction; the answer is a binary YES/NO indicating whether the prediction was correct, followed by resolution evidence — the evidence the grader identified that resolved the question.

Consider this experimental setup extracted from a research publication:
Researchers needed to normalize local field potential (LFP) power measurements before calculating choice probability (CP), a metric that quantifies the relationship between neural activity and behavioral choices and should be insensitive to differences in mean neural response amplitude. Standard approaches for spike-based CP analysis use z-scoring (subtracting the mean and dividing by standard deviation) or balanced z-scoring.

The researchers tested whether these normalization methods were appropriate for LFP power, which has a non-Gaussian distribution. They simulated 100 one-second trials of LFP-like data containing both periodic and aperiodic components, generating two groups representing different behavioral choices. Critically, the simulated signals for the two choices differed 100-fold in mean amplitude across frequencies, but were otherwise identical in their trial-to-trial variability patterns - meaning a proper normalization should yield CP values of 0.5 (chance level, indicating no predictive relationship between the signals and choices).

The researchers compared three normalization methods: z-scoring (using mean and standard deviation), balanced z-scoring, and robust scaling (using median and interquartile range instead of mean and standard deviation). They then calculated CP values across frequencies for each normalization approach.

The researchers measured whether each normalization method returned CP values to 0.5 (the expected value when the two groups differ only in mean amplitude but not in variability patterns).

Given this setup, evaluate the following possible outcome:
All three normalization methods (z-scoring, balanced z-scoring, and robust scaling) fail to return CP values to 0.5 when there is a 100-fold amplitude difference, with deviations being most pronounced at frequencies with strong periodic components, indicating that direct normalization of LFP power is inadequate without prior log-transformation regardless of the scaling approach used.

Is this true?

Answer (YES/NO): NO